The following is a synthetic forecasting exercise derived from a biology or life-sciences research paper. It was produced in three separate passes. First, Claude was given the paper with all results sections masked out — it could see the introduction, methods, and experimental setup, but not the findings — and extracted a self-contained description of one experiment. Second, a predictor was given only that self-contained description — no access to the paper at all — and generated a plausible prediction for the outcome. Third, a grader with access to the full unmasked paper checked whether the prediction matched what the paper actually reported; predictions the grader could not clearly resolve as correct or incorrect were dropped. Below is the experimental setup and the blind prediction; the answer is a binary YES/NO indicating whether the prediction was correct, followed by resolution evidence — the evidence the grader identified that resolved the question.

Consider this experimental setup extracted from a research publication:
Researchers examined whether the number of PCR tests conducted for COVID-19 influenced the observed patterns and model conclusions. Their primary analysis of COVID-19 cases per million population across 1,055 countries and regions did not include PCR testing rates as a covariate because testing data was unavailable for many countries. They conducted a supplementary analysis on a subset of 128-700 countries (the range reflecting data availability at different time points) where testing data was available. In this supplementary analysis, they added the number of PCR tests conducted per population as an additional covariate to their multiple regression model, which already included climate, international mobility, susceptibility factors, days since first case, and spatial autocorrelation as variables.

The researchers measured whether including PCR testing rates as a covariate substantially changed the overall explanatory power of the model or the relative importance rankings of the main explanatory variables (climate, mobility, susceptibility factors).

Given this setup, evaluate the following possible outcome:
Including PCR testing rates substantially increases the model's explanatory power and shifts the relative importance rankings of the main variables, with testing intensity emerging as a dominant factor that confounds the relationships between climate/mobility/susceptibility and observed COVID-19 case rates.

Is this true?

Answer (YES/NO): NO